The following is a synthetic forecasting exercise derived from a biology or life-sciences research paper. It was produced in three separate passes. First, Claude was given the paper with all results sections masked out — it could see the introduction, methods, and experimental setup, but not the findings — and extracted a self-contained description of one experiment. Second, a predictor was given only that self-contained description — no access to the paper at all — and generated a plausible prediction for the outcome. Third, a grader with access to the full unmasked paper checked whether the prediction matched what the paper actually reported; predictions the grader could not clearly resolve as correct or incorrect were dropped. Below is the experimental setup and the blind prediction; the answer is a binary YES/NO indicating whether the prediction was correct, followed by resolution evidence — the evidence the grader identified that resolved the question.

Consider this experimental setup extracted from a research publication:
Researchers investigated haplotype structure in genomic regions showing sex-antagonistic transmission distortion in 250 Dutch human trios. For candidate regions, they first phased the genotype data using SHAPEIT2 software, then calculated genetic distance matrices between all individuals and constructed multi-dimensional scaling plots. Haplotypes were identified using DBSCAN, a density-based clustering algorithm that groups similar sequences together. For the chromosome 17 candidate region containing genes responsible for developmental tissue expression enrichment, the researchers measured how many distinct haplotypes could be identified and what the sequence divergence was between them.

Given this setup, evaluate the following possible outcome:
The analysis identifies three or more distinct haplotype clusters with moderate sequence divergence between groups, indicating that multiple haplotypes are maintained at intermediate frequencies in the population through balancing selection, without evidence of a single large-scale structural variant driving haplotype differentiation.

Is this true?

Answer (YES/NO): NO